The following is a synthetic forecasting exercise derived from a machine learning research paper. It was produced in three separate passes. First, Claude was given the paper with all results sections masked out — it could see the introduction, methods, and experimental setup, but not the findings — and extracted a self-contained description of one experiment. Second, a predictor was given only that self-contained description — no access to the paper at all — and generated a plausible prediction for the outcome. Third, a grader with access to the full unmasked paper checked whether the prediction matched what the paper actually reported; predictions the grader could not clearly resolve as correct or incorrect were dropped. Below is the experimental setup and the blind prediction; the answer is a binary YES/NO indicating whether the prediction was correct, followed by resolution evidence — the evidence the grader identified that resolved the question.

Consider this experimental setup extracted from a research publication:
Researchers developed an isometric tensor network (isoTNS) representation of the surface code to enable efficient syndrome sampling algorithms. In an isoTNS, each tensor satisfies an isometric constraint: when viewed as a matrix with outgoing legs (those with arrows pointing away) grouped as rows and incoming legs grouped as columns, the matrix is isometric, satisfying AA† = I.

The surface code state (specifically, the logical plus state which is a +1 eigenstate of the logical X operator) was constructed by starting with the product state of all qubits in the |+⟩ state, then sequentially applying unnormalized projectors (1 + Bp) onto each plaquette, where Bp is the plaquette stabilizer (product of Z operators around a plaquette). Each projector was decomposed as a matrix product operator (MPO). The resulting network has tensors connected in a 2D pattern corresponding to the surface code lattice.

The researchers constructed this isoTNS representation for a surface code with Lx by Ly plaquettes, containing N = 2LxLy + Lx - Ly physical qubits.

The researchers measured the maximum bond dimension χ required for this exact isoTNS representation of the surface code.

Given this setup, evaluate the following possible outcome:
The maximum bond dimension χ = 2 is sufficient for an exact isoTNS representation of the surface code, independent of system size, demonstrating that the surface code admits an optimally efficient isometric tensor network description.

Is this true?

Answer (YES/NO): YES